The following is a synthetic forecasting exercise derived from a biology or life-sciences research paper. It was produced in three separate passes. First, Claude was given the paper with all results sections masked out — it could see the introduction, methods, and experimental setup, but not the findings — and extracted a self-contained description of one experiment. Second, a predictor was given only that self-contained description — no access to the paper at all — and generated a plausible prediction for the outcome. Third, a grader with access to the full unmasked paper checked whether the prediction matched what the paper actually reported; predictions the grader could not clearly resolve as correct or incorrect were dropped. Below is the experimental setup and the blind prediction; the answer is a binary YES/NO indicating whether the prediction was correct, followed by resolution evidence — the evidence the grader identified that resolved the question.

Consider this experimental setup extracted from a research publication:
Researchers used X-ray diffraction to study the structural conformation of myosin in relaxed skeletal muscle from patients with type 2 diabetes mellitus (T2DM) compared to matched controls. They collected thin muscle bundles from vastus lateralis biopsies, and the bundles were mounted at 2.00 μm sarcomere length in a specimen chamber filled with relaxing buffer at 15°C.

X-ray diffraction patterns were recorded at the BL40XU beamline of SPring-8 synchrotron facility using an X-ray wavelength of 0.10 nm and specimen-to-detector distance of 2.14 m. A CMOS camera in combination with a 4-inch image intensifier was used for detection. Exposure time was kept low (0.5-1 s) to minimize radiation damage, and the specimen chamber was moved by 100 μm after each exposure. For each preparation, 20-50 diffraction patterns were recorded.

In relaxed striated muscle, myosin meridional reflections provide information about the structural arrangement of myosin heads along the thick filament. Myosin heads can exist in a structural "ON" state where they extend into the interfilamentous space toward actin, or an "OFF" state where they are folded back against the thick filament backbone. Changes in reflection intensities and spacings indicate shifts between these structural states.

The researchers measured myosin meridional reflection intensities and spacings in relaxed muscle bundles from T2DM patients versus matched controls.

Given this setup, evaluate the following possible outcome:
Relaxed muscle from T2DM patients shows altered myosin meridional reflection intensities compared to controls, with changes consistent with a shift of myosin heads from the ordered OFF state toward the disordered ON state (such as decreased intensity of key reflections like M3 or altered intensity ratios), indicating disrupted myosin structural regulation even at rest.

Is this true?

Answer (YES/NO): NO